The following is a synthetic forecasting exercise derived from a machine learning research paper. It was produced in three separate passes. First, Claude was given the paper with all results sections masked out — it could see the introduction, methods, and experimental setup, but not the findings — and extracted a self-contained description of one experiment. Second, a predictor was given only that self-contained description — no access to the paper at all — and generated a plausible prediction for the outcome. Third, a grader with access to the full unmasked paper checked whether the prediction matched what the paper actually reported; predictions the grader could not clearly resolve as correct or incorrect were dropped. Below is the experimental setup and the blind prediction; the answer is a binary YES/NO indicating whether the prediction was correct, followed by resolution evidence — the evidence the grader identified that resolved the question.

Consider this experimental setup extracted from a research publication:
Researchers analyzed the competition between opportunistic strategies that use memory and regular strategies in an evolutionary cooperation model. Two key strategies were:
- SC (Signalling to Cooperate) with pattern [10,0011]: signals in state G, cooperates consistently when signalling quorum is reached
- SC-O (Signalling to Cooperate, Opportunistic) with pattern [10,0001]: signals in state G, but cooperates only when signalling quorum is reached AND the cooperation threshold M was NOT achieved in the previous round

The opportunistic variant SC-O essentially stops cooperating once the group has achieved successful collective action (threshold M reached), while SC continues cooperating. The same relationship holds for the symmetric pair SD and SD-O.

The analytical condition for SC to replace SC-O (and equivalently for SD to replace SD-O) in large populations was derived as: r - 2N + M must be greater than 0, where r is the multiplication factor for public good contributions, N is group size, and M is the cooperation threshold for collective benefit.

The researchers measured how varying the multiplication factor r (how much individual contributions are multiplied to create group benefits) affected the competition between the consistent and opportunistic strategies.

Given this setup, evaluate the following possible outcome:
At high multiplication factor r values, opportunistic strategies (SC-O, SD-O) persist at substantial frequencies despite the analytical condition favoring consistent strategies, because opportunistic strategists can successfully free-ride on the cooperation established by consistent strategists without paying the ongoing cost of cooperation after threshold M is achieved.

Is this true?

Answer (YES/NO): NO